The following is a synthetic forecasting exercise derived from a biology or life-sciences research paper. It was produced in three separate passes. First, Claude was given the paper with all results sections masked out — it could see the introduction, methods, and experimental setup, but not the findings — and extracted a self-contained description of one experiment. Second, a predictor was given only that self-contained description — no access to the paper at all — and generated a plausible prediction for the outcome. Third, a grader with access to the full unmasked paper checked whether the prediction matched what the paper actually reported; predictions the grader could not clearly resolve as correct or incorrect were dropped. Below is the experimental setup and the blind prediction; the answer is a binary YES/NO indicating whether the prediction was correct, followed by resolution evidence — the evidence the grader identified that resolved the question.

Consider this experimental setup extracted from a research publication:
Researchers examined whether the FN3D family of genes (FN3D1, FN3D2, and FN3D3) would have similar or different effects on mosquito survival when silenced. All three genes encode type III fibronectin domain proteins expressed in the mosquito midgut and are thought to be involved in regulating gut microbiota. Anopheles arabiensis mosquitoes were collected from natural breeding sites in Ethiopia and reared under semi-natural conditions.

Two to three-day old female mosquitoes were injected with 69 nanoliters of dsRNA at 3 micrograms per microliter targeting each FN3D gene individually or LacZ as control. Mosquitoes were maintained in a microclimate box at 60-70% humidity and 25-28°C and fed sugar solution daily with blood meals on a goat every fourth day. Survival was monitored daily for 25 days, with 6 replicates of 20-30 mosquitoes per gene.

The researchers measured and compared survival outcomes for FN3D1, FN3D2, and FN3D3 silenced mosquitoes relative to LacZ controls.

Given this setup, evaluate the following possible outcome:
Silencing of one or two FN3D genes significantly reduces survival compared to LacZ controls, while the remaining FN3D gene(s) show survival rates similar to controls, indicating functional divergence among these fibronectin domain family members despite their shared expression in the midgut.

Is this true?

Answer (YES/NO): YES